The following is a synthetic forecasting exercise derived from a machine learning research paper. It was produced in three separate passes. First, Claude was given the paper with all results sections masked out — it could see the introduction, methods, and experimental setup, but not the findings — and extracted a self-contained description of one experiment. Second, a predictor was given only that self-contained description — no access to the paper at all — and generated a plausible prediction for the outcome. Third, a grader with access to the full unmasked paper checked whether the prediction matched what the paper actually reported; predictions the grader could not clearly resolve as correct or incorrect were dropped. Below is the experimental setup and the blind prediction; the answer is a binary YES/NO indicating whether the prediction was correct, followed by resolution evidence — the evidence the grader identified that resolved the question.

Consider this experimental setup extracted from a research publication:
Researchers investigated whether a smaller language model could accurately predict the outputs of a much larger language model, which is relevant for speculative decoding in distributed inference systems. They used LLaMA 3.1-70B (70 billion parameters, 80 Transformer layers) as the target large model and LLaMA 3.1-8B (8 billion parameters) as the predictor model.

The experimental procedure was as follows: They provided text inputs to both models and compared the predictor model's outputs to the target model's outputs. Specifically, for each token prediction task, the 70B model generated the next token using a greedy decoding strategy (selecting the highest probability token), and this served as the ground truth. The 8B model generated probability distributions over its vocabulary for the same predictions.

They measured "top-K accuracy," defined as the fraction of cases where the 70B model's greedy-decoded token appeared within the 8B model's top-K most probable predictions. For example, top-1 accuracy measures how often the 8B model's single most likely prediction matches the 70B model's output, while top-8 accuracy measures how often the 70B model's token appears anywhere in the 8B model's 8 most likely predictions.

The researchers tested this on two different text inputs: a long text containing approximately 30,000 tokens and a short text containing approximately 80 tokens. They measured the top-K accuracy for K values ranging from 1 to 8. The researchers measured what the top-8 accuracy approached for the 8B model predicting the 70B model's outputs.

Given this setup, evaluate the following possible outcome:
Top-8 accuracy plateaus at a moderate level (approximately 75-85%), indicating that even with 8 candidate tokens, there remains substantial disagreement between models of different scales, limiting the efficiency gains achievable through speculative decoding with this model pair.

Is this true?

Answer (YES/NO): NO